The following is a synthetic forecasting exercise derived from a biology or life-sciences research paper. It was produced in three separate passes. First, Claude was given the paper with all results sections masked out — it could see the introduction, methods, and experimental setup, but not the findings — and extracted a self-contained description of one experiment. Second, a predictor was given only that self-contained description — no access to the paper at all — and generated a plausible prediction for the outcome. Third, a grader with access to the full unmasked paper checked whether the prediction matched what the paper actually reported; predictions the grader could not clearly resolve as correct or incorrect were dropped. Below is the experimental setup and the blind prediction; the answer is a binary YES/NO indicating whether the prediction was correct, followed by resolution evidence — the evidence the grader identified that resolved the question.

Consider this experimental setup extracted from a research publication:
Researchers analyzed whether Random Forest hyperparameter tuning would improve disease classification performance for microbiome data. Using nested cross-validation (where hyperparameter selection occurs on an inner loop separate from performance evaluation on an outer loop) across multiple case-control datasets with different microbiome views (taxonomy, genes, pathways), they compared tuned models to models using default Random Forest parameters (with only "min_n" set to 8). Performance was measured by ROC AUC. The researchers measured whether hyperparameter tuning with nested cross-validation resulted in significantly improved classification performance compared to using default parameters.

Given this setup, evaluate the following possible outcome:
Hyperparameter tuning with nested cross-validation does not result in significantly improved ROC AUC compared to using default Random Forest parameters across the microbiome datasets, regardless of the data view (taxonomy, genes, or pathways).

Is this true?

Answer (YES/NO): YES